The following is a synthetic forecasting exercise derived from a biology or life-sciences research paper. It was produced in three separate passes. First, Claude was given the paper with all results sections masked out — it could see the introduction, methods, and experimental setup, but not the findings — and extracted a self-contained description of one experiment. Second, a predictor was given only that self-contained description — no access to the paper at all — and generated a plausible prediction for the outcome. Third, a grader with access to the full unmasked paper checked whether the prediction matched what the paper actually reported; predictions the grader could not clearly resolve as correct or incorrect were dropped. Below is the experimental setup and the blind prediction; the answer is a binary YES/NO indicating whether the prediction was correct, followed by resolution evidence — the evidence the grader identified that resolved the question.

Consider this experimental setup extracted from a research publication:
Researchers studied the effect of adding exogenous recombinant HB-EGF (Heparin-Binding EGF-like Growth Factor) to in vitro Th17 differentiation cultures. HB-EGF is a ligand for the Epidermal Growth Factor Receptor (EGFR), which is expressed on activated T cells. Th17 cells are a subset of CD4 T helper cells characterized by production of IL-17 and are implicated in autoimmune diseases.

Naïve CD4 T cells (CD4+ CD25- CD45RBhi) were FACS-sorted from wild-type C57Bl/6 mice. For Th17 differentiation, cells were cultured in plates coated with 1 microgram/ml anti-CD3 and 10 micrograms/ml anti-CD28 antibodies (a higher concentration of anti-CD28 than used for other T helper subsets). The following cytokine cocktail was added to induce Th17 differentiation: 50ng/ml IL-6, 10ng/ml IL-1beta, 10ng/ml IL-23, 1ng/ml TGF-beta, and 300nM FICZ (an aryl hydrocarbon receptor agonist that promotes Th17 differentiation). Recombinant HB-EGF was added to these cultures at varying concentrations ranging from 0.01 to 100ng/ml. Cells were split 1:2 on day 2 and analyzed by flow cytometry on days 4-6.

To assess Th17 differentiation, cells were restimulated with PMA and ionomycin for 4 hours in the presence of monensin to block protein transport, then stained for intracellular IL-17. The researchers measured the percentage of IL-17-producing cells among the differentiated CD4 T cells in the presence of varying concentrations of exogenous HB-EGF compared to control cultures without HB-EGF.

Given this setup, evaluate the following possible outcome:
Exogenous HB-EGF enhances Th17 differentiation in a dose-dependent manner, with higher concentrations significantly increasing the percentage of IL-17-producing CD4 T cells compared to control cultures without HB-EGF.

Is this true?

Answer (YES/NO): NO